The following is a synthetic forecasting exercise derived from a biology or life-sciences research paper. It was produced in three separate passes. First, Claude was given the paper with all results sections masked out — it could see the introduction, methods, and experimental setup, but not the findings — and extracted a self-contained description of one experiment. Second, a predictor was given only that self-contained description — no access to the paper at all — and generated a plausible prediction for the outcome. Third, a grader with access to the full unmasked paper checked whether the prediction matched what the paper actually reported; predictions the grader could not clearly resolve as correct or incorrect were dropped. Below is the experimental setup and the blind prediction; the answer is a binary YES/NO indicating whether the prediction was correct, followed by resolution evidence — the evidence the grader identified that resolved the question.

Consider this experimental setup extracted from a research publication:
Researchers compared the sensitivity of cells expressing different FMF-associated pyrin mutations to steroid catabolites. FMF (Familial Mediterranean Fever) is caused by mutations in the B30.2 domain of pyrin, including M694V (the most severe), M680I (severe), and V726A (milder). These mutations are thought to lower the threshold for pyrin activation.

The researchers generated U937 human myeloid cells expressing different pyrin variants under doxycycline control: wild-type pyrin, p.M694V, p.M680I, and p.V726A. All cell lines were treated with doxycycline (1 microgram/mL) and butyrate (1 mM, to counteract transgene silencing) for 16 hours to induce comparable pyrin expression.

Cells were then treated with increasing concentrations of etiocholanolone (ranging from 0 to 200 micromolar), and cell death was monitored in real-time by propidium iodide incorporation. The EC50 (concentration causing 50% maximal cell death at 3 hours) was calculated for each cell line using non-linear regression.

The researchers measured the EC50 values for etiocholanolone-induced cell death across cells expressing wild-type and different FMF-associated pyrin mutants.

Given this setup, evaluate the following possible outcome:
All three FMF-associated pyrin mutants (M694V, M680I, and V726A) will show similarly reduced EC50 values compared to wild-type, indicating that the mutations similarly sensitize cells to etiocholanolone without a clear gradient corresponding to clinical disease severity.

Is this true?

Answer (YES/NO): NO